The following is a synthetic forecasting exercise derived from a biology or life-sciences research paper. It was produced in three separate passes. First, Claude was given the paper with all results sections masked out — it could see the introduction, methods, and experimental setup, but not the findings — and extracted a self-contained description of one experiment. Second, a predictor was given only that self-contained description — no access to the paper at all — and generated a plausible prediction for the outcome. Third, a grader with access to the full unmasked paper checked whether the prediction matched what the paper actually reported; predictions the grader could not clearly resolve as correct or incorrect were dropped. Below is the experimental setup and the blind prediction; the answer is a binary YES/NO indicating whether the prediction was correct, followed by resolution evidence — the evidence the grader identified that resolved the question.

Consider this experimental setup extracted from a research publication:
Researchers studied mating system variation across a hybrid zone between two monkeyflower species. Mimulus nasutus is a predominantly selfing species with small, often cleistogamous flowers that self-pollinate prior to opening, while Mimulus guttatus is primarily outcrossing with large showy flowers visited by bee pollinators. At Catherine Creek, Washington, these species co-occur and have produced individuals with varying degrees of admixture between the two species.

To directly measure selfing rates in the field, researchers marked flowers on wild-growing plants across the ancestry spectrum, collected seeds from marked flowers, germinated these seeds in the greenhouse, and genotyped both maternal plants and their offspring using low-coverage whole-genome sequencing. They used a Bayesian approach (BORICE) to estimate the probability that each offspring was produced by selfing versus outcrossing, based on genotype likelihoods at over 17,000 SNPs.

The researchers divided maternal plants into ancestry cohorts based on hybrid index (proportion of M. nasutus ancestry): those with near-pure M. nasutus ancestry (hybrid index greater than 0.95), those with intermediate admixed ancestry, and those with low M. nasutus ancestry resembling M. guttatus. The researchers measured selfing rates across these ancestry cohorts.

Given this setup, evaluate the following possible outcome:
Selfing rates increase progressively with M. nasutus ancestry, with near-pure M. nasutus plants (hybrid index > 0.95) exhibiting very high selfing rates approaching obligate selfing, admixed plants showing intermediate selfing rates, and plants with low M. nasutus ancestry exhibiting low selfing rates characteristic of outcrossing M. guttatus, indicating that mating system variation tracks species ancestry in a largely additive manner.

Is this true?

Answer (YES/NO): NO